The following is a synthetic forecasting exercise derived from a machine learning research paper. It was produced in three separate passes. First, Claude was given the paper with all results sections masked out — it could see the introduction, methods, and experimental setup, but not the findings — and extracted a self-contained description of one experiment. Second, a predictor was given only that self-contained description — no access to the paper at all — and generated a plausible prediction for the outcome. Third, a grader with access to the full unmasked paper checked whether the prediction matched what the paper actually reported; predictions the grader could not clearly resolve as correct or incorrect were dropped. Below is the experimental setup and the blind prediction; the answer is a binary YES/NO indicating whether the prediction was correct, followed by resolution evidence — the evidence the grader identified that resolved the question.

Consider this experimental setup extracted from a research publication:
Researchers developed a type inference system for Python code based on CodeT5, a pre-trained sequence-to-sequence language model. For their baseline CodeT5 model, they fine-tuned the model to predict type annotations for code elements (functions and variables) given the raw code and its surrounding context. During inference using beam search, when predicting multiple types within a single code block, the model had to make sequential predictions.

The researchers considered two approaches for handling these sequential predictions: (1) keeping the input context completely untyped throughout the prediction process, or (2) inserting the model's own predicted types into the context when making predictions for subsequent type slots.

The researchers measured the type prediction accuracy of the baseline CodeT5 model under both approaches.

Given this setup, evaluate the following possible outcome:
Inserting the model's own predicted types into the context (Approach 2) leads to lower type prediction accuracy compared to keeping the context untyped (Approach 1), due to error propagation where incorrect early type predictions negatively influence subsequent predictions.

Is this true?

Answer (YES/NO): YES